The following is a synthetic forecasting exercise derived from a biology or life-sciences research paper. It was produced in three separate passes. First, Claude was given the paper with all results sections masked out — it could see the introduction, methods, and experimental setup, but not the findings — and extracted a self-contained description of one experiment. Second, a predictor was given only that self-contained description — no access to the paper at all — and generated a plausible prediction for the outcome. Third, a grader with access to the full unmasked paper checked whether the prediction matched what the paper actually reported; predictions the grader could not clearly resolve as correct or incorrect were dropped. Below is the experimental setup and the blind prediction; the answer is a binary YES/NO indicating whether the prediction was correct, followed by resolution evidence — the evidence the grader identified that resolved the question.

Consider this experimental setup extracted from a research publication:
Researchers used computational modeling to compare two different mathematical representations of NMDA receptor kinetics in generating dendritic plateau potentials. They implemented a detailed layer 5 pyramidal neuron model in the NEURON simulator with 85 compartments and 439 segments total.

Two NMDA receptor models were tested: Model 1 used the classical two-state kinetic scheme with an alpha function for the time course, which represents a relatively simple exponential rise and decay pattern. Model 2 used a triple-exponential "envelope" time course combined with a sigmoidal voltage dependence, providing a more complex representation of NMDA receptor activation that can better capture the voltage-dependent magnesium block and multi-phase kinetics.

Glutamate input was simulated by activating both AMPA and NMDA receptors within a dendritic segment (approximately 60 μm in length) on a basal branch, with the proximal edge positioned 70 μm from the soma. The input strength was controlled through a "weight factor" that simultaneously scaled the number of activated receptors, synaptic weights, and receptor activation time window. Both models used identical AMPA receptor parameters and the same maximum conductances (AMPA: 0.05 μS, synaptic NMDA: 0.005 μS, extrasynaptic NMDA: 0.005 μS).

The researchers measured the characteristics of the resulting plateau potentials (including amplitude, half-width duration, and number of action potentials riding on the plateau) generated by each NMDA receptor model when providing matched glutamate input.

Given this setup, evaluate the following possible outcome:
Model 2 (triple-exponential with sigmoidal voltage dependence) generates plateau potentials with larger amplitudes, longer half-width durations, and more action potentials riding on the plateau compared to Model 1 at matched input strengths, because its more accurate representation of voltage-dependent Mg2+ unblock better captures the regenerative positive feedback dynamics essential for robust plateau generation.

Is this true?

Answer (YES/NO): NO